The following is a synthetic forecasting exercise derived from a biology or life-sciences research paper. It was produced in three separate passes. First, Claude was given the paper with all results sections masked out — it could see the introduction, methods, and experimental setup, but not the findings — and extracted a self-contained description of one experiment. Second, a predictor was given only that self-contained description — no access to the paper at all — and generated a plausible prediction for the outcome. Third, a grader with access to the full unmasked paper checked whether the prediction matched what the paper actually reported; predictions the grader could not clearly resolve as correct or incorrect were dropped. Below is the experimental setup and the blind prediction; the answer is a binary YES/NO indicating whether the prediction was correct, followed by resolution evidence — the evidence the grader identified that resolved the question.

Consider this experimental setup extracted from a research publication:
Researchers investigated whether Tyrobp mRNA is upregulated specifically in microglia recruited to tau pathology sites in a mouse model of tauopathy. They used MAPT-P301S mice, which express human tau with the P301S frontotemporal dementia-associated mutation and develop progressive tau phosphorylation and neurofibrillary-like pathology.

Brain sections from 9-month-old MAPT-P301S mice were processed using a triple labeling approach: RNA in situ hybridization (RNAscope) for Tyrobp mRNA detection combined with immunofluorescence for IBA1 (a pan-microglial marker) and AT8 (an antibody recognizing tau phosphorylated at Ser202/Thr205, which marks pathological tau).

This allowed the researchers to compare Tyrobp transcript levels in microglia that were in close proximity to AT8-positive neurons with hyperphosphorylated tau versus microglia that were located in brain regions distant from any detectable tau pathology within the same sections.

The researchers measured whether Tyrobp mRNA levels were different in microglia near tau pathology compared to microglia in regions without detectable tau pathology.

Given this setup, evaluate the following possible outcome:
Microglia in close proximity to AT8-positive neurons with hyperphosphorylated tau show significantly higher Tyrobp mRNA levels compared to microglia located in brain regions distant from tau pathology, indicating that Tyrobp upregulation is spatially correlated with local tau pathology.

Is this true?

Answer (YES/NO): YES